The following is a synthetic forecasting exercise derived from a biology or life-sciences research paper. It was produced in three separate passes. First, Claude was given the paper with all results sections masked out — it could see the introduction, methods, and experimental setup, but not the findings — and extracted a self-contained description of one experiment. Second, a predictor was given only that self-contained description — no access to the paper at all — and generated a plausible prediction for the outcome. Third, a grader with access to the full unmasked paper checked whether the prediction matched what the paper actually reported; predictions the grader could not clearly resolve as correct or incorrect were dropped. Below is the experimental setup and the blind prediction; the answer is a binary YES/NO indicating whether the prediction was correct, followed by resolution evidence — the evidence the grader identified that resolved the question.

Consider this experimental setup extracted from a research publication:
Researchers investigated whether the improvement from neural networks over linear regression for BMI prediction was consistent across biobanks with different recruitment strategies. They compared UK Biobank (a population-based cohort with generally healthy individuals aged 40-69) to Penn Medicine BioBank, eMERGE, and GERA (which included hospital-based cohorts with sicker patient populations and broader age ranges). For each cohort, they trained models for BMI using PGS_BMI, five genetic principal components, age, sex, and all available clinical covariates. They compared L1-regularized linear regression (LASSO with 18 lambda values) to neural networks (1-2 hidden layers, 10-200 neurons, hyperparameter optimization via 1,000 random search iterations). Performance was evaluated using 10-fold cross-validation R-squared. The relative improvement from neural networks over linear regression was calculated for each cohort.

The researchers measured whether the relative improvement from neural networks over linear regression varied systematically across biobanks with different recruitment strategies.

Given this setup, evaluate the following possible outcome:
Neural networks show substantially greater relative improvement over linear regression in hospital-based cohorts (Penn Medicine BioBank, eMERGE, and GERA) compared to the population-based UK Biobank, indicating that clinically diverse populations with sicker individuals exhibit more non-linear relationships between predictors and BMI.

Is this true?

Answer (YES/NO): NO